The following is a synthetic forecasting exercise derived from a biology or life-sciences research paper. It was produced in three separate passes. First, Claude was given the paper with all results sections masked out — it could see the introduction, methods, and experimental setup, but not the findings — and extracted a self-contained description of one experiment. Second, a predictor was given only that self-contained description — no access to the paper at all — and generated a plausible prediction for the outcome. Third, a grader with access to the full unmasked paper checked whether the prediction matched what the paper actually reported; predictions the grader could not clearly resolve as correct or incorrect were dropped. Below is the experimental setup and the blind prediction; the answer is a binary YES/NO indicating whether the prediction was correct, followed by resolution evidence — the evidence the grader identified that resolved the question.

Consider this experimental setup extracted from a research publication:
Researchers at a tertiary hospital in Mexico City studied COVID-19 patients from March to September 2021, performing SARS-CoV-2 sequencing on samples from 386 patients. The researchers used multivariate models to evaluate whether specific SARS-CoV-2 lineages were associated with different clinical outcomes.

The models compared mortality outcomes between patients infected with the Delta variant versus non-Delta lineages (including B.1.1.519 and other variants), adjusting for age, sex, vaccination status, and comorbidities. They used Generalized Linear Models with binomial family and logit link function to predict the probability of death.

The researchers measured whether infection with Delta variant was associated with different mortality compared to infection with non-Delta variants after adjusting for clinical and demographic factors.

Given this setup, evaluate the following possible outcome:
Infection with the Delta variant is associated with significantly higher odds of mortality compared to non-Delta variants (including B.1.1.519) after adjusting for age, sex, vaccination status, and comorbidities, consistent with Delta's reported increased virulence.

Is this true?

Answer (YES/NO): NO